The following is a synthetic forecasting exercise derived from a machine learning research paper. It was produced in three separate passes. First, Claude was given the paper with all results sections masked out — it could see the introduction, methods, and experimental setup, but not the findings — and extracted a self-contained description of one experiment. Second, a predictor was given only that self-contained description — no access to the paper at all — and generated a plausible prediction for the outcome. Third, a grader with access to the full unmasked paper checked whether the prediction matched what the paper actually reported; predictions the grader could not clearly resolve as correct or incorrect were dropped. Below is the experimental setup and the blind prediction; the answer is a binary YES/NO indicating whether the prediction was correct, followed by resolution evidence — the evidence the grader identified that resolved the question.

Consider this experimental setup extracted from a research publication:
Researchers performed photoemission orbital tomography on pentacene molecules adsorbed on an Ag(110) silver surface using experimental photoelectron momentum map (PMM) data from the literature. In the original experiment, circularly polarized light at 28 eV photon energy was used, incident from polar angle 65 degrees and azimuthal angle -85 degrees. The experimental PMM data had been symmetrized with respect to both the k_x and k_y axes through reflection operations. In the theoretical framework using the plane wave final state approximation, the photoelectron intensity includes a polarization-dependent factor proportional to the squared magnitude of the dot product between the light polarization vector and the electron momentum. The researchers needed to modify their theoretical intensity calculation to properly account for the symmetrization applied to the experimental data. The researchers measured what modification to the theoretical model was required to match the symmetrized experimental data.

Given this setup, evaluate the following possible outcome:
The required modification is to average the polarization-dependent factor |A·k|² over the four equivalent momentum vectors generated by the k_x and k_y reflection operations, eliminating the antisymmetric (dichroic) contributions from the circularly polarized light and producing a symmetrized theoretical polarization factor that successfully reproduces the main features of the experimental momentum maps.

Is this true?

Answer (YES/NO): NO